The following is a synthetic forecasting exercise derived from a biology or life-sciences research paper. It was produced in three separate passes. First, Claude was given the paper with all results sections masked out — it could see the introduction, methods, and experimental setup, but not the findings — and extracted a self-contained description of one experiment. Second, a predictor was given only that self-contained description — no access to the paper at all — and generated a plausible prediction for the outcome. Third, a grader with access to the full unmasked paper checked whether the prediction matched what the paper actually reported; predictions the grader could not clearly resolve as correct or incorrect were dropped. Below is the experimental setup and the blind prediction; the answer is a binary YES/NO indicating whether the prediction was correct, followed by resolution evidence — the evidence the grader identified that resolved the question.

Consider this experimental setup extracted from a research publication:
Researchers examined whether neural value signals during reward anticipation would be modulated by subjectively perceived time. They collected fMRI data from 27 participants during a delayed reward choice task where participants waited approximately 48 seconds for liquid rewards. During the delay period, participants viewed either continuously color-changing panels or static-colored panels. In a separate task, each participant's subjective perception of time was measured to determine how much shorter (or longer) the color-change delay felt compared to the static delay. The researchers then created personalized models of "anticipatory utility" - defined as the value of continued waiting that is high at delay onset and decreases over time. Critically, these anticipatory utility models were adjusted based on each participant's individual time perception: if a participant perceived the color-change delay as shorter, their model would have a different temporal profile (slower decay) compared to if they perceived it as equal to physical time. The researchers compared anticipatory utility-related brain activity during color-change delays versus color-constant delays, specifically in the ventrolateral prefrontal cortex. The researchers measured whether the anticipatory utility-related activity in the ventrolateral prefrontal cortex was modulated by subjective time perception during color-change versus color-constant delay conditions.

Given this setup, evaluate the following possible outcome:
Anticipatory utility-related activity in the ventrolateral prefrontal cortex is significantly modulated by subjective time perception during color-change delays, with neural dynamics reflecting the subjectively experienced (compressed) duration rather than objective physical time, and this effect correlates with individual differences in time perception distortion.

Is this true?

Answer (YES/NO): NO